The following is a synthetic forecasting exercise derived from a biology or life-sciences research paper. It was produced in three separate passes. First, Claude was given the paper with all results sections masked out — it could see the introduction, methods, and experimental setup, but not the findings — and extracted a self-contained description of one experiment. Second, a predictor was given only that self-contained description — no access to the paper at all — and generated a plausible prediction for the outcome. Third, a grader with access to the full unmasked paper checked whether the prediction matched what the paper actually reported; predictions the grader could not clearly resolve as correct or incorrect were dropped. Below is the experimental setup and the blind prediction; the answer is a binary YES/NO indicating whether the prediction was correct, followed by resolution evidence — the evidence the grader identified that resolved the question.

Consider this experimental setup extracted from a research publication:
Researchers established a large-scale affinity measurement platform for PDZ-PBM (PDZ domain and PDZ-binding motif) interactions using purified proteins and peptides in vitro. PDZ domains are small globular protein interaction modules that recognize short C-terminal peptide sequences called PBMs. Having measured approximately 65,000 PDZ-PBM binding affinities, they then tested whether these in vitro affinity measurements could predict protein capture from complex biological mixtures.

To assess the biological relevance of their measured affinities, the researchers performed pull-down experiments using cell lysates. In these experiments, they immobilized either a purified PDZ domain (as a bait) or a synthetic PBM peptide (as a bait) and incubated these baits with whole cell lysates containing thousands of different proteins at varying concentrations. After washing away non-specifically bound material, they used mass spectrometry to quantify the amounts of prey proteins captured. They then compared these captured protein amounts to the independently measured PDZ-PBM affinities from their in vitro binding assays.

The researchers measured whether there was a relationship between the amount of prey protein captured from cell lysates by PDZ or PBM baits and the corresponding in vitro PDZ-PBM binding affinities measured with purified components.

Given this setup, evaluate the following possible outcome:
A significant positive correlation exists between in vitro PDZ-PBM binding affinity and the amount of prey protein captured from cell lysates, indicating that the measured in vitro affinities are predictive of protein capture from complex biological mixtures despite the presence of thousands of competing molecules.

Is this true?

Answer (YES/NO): YES